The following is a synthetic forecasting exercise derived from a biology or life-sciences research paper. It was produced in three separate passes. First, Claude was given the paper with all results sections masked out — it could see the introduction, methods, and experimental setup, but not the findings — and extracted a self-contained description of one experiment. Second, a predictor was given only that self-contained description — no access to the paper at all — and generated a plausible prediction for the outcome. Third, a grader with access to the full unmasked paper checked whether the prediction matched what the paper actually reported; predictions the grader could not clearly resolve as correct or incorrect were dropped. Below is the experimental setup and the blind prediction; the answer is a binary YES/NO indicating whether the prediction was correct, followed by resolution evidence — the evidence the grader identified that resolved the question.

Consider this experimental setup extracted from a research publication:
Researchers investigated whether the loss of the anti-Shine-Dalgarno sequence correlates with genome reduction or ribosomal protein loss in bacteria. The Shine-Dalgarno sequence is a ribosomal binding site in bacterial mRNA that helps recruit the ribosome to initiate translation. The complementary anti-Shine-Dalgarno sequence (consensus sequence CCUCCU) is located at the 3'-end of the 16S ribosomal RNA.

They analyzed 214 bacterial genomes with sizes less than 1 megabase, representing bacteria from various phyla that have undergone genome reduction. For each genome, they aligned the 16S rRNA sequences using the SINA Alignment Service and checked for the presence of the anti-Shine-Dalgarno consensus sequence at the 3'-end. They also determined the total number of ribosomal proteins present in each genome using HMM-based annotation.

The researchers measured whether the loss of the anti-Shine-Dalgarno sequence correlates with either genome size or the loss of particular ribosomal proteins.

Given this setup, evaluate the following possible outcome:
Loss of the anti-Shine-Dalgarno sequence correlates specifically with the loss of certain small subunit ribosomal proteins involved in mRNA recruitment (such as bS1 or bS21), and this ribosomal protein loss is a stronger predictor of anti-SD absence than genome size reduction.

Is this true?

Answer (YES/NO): NO